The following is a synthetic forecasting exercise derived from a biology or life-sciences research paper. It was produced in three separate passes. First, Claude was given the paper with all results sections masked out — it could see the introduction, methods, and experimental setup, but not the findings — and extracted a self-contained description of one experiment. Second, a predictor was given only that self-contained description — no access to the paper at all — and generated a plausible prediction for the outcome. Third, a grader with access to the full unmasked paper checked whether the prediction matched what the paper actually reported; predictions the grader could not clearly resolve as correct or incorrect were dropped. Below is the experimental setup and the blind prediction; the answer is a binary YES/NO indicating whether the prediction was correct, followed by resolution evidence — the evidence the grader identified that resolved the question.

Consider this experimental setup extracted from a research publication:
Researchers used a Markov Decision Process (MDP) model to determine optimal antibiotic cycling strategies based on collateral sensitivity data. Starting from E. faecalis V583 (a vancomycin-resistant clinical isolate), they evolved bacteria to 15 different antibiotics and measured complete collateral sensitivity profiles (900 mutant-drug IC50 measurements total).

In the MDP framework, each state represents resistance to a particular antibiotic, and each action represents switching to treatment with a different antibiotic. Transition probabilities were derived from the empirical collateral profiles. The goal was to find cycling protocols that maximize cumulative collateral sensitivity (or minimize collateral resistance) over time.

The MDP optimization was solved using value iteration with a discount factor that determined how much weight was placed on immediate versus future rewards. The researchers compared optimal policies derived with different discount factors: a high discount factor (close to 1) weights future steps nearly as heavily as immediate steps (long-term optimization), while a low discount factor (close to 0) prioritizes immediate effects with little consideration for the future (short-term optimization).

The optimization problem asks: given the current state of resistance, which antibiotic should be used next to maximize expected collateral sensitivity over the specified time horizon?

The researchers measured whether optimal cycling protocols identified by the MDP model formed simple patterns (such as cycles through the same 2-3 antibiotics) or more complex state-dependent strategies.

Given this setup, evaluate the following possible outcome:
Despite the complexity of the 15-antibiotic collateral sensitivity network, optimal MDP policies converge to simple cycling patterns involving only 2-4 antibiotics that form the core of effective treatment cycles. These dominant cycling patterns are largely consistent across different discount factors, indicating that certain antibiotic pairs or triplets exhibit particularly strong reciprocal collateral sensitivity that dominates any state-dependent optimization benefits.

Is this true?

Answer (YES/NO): NO